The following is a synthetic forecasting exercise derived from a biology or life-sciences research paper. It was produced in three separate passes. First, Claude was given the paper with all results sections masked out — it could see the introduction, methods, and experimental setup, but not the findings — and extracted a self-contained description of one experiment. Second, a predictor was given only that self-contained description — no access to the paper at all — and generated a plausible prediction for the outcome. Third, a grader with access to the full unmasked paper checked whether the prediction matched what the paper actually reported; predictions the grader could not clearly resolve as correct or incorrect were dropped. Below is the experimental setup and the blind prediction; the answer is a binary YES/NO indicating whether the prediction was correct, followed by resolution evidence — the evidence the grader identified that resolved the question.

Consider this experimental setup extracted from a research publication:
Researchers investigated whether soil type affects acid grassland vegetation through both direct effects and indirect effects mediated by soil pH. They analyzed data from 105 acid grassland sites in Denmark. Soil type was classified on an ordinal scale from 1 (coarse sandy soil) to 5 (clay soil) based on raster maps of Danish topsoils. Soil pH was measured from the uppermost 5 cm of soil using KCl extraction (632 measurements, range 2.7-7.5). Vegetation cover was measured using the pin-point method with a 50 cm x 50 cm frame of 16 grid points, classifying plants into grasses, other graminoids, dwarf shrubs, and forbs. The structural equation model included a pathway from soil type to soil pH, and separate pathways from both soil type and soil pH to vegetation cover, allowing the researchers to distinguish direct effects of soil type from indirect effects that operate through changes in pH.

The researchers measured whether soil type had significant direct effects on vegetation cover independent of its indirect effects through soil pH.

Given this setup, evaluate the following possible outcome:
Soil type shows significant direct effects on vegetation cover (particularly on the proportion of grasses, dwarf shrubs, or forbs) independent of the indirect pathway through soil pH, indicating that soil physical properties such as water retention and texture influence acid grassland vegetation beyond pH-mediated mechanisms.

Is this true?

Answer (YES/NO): YES